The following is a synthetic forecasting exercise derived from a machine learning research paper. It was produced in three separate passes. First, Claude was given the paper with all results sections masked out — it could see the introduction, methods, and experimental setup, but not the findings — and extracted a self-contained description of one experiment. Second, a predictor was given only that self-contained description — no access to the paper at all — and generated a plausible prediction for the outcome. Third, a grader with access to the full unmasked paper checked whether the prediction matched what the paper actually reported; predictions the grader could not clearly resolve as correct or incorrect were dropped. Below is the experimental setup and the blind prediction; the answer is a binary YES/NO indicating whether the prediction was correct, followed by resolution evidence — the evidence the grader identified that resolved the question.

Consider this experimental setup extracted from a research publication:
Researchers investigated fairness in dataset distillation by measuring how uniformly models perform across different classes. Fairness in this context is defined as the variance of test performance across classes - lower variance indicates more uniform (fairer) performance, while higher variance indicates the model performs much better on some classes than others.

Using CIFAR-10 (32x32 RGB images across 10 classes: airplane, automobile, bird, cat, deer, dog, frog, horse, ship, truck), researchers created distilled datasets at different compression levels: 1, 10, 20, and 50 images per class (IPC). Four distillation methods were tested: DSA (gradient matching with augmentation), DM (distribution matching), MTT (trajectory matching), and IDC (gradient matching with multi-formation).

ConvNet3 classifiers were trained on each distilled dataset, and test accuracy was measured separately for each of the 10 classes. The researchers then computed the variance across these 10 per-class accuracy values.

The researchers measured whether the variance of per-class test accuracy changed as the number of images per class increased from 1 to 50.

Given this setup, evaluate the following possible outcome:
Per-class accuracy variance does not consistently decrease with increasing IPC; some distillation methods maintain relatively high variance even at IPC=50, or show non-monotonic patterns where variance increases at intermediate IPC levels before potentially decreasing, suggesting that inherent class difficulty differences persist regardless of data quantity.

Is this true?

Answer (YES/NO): YES